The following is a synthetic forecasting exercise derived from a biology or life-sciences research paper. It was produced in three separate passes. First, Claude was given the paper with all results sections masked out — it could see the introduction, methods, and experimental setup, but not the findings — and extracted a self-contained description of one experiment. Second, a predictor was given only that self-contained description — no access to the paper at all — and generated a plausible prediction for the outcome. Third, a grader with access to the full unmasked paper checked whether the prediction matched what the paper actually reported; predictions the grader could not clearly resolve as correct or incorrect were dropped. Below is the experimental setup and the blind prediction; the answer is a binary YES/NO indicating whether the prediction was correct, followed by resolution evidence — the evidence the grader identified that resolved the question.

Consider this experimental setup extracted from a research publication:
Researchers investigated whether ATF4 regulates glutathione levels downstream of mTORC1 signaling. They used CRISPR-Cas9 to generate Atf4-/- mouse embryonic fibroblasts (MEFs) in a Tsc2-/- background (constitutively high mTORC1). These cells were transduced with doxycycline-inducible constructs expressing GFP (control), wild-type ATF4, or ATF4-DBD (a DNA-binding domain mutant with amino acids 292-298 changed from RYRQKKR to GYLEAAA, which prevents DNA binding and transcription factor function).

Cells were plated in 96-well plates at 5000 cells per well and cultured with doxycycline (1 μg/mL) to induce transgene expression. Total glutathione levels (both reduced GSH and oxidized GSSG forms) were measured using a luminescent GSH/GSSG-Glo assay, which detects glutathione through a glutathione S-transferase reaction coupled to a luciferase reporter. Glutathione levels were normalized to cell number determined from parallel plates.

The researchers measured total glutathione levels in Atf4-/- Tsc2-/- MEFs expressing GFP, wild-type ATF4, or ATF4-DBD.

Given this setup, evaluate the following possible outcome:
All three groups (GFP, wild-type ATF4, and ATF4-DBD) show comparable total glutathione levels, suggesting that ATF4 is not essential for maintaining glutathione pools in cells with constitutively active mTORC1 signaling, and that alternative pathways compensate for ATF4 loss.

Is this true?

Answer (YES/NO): NO